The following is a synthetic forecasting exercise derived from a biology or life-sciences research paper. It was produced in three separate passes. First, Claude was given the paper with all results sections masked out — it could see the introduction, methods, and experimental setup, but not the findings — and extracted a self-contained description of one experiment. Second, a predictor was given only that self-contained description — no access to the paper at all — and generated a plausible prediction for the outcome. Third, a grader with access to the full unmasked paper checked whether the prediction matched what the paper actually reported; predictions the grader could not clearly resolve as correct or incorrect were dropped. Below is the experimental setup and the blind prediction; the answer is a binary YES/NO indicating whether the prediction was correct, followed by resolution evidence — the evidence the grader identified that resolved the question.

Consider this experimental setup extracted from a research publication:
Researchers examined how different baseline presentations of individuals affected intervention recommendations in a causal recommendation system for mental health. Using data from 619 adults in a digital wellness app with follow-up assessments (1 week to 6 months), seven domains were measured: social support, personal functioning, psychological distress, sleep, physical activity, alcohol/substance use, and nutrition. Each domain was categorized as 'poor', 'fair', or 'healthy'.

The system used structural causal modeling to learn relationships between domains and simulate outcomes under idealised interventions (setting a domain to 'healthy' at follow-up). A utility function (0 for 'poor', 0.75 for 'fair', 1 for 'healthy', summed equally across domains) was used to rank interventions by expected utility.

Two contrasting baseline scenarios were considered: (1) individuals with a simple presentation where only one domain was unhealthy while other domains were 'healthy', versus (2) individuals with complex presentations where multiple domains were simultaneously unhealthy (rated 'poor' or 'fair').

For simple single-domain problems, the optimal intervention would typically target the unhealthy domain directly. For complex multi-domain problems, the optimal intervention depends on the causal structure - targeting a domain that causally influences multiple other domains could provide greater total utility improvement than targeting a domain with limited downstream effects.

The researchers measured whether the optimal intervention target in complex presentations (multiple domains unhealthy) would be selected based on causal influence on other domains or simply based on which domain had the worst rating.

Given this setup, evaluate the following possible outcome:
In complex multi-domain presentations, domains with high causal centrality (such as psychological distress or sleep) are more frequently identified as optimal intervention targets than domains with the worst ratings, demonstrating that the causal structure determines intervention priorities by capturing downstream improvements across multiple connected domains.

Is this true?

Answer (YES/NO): NO